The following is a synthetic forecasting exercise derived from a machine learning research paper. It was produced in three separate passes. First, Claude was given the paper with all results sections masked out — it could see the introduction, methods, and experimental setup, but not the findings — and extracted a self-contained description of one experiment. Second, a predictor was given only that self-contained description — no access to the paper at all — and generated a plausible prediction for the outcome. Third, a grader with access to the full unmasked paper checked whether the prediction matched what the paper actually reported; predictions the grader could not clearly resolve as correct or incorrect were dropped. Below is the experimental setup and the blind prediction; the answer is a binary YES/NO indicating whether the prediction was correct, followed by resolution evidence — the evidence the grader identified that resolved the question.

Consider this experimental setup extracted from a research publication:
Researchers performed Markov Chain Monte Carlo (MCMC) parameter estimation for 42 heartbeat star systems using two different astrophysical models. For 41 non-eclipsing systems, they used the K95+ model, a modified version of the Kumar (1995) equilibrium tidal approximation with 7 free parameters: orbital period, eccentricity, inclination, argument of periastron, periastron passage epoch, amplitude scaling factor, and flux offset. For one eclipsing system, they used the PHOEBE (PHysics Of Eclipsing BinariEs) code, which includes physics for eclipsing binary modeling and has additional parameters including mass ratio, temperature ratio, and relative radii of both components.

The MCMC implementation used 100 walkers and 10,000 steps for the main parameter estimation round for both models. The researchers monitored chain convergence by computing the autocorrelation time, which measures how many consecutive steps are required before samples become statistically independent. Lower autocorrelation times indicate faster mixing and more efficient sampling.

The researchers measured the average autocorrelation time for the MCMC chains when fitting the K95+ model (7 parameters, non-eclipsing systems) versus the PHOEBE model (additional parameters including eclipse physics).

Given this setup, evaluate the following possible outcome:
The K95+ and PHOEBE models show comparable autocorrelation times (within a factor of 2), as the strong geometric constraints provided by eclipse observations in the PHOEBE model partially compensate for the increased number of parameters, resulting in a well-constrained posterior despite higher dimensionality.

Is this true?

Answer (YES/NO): NO